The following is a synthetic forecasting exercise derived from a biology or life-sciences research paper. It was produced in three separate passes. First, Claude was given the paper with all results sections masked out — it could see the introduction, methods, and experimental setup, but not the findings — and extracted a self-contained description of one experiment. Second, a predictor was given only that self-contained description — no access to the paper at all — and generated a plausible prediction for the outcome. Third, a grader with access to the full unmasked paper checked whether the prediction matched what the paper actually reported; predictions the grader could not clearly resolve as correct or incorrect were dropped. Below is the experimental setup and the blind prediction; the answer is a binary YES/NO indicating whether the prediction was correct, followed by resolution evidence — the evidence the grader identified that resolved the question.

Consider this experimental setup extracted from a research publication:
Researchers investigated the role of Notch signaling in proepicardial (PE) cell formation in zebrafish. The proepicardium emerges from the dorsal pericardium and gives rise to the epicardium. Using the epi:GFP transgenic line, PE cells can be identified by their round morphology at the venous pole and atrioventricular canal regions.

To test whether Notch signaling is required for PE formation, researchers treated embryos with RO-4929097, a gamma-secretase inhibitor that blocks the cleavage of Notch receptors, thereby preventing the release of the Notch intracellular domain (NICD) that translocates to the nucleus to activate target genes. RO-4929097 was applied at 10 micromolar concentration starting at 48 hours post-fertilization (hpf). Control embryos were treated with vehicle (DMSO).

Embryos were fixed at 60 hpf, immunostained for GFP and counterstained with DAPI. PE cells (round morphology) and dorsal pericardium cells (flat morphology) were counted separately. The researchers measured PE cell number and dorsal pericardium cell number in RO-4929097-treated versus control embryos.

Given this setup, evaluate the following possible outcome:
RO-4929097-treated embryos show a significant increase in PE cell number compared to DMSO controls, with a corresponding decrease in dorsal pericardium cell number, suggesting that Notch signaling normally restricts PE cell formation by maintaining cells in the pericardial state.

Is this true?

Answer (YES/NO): NO